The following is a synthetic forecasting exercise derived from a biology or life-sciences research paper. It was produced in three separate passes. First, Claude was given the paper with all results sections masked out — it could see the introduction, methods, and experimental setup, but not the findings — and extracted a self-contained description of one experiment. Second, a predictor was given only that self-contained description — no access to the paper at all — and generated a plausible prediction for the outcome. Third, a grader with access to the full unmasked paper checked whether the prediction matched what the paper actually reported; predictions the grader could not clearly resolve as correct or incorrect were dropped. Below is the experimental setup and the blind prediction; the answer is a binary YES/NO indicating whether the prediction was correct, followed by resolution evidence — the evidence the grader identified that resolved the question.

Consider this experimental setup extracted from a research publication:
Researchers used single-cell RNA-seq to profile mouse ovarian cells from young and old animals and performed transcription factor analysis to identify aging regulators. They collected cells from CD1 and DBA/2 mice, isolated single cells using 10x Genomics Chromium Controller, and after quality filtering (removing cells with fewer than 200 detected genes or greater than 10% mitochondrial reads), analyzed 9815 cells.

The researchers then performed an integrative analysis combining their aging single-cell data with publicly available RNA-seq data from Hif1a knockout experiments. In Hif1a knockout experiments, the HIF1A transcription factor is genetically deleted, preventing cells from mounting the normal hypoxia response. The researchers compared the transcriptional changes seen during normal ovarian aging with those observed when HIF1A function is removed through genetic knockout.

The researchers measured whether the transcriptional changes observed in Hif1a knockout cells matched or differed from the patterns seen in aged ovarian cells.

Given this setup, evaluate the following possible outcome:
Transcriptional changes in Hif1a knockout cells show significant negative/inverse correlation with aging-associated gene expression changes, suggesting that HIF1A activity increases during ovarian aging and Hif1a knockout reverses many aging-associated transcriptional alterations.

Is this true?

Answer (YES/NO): NO